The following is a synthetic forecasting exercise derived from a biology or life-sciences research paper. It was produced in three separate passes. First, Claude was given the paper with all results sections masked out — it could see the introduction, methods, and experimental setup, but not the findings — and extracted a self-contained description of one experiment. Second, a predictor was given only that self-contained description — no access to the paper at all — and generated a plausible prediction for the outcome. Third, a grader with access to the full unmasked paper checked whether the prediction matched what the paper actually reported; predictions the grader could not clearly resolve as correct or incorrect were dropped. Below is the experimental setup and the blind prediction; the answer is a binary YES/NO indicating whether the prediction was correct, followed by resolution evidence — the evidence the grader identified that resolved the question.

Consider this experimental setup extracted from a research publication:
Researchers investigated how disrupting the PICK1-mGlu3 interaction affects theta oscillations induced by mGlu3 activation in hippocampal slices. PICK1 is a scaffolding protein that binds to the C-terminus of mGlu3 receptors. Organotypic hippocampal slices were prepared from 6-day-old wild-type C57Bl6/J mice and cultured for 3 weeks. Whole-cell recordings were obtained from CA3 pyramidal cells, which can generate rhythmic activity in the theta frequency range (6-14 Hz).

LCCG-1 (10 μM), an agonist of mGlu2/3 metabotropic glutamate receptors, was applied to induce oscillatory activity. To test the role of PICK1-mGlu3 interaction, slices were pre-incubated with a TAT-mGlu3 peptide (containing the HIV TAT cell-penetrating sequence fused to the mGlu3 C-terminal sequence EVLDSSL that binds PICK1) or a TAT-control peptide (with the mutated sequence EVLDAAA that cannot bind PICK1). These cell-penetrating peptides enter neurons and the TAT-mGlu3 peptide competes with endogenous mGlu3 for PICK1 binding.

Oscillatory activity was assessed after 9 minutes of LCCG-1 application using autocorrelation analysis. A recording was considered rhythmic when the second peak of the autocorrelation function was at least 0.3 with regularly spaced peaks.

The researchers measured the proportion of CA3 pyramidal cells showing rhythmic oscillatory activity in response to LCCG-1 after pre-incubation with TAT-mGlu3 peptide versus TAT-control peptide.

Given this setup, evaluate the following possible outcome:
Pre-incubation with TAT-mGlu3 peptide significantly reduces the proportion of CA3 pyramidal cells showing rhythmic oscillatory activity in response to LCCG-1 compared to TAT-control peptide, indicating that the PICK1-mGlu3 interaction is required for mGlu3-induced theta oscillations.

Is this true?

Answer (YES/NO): NO